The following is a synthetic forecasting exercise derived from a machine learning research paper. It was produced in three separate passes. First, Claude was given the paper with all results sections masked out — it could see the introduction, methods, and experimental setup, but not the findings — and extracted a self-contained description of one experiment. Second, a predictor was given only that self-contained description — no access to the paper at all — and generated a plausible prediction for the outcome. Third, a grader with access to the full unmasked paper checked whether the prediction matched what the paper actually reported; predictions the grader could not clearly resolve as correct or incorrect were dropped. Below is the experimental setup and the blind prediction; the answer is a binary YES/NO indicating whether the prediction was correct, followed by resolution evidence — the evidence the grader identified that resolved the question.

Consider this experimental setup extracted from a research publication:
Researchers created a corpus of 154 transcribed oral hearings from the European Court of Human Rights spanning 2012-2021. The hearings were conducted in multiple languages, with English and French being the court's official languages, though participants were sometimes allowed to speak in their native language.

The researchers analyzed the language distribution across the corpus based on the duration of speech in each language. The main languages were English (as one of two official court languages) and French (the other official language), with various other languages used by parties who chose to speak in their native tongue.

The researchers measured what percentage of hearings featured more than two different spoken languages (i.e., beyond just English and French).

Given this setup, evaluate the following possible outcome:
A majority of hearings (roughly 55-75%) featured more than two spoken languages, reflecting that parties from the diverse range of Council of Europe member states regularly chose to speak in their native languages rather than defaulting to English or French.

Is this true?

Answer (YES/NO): NO